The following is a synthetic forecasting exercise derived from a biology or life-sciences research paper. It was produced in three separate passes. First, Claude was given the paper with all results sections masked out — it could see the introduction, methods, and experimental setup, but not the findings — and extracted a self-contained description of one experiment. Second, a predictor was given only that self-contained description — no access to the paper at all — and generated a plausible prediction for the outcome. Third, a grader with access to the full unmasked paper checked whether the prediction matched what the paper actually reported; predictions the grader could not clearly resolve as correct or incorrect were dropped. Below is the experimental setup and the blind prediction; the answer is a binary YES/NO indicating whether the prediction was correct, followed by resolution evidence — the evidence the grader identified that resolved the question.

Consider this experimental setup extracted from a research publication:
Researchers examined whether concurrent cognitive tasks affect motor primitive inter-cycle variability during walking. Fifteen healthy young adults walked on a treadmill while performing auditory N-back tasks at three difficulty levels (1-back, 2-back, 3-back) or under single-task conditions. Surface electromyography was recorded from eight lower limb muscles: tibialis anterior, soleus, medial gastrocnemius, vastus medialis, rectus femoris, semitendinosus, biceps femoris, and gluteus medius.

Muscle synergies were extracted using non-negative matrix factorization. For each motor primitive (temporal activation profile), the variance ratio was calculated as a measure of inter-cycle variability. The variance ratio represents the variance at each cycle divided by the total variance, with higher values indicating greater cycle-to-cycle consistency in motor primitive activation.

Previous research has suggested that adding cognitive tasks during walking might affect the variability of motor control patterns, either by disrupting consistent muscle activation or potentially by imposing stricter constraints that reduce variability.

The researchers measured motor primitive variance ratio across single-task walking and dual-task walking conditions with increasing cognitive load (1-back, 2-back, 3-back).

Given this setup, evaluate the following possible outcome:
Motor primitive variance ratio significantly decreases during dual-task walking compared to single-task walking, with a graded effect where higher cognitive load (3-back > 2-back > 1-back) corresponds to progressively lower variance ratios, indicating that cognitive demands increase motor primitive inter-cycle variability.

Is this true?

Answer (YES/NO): NO